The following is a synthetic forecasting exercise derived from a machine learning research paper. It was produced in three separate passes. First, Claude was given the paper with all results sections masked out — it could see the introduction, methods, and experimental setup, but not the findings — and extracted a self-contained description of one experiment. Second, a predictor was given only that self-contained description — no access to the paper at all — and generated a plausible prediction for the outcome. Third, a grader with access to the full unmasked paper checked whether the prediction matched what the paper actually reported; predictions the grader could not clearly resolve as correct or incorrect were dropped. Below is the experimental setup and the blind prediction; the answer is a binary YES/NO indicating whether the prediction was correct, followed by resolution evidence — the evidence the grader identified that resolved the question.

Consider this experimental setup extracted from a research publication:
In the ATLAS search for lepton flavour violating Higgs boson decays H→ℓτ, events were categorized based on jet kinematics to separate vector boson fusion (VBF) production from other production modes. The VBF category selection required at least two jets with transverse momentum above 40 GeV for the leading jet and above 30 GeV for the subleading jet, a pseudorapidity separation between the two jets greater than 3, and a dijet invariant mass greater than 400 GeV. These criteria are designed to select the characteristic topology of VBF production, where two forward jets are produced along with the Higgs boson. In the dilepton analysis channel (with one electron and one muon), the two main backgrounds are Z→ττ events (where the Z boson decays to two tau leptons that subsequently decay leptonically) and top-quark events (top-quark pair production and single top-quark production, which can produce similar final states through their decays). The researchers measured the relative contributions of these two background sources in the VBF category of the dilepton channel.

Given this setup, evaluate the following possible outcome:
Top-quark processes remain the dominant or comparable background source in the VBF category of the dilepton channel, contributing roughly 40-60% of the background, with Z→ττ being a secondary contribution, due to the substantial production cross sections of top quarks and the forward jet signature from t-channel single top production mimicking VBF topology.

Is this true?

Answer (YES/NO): YES